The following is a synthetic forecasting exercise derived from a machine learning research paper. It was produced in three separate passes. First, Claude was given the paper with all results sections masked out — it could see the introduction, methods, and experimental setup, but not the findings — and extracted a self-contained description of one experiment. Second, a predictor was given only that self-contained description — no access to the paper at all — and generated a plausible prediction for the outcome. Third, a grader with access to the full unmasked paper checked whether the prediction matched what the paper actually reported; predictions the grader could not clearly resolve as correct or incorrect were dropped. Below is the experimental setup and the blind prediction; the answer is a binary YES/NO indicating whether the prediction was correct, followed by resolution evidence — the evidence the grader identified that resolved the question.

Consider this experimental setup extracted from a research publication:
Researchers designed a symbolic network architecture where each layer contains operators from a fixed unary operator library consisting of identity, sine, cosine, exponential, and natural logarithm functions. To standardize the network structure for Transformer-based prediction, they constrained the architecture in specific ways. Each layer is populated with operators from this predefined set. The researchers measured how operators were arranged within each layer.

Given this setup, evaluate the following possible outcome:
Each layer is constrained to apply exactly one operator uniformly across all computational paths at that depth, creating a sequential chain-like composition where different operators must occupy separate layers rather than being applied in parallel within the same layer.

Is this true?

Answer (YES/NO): NO